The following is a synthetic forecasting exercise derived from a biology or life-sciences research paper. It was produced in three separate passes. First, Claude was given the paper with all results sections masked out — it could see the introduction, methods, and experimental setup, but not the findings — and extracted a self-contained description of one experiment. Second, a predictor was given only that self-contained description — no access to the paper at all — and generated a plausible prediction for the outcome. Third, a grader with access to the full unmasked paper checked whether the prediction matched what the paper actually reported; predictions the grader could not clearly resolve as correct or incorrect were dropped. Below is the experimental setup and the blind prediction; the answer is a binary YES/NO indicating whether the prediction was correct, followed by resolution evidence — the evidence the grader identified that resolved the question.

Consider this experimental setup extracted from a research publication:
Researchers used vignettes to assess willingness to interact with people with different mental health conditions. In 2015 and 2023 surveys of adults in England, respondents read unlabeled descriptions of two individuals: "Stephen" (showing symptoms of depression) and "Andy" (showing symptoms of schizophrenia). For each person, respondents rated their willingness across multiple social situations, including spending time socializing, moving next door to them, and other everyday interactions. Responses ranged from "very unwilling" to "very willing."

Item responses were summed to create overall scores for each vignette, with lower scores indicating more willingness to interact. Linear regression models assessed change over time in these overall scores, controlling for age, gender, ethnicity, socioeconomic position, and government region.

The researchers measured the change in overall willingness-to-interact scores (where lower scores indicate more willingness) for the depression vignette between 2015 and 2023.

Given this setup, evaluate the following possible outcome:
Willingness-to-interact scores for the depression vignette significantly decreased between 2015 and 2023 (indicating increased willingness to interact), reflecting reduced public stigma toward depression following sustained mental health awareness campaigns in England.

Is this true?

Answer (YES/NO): YES